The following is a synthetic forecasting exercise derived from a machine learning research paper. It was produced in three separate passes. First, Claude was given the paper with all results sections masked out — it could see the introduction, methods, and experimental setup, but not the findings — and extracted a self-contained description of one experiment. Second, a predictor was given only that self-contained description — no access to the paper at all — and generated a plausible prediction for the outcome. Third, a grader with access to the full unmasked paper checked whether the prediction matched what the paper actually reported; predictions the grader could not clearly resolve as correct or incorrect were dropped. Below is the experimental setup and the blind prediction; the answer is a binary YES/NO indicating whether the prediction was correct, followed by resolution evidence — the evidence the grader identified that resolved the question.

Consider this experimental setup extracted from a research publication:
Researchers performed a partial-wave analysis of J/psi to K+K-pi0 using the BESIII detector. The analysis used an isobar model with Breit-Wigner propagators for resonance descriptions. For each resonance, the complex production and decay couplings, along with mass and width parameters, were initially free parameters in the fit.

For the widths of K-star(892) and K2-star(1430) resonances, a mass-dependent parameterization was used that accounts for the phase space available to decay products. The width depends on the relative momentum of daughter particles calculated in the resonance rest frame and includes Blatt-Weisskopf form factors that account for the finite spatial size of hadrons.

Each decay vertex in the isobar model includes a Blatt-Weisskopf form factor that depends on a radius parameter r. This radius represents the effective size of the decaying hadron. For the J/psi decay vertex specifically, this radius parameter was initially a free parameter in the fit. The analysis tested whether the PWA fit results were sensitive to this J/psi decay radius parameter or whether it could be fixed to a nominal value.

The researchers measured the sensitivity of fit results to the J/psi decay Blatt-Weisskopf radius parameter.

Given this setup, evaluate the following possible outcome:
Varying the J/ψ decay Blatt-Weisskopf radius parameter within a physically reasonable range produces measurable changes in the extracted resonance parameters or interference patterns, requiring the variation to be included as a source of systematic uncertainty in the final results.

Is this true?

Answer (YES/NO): NO